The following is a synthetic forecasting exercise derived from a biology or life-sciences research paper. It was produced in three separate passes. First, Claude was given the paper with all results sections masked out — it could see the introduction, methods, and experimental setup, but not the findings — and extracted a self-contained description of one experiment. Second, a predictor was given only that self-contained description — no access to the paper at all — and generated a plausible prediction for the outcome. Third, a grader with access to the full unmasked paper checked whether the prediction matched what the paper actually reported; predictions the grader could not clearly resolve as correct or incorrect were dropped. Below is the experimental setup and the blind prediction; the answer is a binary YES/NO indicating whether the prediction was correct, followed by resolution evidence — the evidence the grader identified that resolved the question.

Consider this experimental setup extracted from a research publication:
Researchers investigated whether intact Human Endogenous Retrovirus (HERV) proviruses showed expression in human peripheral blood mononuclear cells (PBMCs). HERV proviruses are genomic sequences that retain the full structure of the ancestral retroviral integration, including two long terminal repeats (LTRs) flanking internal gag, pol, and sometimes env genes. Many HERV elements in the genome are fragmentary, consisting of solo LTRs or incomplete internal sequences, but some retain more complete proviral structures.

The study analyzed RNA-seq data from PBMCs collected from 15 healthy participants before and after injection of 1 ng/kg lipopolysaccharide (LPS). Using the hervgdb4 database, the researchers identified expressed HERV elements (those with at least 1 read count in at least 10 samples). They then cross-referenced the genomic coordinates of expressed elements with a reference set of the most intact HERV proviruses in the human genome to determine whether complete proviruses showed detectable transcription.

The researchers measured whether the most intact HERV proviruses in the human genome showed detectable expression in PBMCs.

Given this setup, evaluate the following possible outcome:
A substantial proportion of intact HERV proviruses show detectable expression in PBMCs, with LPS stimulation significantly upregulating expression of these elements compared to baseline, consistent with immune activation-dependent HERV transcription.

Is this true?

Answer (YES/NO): YES